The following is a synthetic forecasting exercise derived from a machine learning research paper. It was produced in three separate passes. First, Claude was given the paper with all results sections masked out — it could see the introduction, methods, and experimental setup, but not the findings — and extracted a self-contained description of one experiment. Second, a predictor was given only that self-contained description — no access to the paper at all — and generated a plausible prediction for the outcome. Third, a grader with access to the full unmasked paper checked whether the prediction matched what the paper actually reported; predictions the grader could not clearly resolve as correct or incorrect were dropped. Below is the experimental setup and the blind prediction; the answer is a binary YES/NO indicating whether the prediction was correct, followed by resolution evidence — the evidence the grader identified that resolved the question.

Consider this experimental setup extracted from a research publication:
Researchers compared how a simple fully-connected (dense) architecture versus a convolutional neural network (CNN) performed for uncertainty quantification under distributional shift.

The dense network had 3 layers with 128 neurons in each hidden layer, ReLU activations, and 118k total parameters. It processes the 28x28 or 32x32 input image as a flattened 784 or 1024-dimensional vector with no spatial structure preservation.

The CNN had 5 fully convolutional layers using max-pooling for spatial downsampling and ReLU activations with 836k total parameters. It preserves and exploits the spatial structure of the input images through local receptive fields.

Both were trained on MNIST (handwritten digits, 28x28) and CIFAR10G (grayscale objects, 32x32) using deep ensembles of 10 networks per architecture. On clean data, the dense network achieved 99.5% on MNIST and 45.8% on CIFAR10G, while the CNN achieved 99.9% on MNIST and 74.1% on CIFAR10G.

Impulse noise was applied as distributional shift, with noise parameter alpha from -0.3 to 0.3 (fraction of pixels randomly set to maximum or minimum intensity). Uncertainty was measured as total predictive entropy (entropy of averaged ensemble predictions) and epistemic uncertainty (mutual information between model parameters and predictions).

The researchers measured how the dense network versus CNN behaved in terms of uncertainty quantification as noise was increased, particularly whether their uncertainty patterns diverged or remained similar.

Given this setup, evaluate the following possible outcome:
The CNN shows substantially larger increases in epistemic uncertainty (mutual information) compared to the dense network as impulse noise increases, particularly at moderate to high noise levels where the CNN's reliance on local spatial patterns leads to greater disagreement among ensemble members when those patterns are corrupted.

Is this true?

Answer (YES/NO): NO